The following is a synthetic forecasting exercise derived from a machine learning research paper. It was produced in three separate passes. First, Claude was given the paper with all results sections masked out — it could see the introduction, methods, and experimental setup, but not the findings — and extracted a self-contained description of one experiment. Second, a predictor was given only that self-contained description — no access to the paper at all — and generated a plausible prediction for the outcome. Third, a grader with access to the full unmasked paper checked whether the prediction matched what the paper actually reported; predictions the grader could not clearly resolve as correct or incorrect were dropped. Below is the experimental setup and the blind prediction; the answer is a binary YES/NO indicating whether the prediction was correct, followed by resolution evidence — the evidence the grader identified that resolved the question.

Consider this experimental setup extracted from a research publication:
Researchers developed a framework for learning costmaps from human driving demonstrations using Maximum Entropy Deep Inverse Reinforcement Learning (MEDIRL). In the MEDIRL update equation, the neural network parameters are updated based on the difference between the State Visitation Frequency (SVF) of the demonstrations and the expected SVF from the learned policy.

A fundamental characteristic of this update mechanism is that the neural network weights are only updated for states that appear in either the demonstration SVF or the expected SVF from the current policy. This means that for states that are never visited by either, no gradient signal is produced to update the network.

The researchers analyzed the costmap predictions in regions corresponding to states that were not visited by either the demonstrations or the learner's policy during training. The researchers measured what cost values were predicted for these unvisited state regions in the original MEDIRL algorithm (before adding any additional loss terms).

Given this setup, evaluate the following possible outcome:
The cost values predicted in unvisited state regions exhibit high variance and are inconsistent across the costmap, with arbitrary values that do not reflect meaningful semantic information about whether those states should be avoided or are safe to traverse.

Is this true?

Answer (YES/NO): YES